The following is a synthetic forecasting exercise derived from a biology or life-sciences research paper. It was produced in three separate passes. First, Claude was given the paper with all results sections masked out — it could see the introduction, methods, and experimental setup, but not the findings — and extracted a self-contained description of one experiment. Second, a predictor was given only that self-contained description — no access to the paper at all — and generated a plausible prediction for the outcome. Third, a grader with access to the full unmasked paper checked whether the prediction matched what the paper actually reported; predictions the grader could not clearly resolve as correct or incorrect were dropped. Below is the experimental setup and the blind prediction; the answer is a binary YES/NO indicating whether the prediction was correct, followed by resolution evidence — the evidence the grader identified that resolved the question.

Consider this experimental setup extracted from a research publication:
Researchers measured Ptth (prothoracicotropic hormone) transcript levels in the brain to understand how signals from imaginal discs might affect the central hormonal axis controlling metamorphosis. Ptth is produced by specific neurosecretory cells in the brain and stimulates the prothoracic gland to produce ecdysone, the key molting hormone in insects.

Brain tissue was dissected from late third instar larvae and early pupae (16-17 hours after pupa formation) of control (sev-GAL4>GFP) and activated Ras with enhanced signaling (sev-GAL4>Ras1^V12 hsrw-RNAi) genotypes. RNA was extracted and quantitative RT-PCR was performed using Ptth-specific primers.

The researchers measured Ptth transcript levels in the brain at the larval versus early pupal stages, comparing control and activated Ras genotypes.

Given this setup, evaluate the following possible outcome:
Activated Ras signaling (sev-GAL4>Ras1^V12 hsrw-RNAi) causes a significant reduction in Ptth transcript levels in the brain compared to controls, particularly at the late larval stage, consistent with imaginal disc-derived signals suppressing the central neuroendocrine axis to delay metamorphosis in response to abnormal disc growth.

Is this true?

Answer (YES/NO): NO